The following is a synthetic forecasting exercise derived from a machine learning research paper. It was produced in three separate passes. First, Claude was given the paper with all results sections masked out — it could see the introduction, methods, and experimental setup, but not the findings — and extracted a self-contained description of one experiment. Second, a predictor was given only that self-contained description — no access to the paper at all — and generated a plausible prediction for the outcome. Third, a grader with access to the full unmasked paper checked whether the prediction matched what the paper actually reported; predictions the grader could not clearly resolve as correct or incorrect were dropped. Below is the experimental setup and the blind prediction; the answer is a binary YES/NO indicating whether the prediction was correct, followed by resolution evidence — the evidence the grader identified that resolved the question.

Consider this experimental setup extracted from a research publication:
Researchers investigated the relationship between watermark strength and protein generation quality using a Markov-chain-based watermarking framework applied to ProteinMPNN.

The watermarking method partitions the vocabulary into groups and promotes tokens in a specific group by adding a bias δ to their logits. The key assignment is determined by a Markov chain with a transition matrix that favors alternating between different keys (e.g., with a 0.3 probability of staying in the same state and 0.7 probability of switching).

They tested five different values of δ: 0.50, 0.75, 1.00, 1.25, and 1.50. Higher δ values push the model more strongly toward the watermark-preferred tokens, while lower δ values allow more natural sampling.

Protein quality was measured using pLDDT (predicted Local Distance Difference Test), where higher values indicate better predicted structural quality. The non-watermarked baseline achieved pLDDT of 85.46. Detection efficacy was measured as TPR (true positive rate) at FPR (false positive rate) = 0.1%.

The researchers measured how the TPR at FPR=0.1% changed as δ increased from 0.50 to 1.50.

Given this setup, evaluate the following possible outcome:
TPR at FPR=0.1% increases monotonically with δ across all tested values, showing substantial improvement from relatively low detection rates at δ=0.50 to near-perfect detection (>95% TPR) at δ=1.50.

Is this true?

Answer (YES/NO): YES